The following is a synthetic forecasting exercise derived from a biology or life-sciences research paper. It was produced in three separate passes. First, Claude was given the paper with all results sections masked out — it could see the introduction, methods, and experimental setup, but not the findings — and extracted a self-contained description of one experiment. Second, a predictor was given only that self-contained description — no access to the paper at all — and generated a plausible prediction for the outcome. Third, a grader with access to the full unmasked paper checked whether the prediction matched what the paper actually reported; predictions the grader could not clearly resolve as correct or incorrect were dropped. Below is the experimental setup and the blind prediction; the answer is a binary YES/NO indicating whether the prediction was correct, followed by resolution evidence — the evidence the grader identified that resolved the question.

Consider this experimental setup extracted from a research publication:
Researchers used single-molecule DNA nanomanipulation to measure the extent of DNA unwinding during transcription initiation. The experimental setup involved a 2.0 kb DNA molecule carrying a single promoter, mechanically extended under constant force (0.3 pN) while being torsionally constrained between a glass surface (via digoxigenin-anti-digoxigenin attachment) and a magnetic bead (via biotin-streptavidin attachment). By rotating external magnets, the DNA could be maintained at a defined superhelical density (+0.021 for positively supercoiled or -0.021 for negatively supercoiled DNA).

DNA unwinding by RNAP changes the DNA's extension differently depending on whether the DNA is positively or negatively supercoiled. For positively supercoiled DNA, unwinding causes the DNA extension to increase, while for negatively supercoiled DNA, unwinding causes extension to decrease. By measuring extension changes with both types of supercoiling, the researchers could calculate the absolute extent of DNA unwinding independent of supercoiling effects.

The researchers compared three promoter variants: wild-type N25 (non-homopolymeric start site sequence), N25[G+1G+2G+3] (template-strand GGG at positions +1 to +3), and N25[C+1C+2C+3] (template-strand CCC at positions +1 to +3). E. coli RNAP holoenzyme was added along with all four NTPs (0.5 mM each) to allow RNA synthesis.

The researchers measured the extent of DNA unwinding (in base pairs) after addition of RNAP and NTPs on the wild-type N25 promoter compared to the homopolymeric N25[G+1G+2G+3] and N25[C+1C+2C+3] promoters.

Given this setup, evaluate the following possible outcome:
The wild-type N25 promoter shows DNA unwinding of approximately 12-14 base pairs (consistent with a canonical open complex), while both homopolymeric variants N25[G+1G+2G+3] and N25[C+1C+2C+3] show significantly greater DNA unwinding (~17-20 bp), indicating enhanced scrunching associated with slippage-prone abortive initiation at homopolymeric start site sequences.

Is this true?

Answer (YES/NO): NO